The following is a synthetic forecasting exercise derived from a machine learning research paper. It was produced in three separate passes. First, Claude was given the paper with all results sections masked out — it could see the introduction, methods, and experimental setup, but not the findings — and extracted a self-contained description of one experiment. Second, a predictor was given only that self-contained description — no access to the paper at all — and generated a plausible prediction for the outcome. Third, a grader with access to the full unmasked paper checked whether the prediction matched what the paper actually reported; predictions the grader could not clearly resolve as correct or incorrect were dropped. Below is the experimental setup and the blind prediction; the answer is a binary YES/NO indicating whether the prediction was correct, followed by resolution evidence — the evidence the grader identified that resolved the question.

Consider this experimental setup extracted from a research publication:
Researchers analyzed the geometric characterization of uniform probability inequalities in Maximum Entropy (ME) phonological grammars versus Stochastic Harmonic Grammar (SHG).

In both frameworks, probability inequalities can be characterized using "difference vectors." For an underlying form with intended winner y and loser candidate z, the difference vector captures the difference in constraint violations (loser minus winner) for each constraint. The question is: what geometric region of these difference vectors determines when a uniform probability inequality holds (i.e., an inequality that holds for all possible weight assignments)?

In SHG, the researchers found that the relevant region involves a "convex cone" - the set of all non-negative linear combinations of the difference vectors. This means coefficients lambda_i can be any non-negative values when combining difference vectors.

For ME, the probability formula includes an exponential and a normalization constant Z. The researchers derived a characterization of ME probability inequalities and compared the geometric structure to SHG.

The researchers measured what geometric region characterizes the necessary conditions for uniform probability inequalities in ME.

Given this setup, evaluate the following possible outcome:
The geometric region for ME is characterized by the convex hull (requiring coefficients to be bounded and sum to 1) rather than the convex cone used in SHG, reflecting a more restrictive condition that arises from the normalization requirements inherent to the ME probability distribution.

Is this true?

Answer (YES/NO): YES